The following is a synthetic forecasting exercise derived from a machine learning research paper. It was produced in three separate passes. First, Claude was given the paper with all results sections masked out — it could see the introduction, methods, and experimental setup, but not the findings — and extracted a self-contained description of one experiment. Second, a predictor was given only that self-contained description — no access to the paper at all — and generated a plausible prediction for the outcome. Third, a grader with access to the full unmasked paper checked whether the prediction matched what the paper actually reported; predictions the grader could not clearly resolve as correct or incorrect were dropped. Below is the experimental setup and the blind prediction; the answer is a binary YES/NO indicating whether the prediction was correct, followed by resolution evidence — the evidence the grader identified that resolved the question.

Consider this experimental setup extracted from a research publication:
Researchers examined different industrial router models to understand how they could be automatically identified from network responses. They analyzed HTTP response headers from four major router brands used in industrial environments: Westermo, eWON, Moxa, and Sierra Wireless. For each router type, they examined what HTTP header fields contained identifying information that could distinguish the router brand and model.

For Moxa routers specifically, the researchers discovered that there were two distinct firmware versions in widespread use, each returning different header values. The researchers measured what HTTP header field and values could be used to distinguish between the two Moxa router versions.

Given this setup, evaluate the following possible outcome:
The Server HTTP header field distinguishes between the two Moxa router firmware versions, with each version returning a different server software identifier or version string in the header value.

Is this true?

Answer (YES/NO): YES